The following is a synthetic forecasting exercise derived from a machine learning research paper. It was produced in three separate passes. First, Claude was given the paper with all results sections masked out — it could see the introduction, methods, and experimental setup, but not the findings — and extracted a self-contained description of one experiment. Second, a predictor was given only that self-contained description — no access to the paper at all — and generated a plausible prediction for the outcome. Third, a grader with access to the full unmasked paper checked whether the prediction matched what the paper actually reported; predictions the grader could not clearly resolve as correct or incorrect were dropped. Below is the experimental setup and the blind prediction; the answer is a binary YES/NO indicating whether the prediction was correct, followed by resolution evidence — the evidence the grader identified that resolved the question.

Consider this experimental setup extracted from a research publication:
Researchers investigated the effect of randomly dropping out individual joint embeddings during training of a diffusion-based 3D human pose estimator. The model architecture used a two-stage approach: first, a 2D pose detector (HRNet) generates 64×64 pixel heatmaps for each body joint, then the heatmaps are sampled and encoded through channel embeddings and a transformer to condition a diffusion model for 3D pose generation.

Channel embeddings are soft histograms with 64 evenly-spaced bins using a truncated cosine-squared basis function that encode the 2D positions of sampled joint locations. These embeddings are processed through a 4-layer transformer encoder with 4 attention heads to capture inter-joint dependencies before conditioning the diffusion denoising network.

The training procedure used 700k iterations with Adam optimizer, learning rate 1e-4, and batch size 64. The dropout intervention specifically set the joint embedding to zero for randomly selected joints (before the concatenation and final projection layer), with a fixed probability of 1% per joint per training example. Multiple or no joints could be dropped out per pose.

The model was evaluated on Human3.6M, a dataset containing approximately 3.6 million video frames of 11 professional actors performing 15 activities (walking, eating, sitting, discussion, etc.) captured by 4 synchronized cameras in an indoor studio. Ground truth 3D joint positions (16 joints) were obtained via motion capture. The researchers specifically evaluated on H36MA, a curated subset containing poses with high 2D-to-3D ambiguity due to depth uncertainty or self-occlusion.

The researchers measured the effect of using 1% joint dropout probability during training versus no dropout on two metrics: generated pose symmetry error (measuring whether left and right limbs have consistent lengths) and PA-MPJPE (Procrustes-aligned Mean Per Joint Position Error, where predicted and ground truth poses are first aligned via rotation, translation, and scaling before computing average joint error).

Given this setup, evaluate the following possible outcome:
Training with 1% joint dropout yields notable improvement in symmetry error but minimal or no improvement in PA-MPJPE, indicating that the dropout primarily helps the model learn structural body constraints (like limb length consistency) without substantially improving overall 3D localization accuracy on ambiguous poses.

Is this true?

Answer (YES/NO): NO